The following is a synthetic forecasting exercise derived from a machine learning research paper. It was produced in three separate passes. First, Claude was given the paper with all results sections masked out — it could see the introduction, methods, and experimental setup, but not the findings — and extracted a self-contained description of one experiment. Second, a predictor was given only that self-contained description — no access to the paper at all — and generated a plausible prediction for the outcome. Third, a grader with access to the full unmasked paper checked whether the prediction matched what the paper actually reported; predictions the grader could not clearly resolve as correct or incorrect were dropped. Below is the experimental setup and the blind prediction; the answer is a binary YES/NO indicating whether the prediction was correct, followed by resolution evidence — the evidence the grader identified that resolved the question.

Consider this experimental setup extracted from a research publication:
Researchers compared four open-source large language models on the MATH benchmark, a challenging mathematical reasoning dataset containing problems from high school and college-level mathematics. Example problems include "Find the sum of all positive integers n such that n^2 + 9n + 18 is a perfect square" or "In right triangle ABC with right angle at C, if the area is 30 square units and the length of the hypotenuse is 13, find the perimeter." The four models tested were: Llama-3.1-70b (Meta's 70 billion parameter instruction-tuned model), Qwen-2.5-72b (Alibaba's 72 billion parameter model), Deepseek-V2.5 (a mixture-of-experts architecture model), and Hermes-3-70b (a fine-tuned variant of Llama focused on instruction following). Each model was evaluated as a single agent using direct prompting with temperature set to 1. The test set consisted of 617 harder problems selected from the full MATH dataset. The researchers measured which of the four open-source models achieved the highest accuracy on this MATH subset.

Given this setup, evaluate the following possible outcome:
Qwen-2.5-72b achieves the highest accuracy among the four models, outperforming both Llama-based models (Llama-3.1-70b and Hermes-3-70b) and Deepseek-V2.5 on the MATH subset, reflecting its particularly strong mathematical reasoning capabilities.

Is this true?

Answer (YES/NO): YES